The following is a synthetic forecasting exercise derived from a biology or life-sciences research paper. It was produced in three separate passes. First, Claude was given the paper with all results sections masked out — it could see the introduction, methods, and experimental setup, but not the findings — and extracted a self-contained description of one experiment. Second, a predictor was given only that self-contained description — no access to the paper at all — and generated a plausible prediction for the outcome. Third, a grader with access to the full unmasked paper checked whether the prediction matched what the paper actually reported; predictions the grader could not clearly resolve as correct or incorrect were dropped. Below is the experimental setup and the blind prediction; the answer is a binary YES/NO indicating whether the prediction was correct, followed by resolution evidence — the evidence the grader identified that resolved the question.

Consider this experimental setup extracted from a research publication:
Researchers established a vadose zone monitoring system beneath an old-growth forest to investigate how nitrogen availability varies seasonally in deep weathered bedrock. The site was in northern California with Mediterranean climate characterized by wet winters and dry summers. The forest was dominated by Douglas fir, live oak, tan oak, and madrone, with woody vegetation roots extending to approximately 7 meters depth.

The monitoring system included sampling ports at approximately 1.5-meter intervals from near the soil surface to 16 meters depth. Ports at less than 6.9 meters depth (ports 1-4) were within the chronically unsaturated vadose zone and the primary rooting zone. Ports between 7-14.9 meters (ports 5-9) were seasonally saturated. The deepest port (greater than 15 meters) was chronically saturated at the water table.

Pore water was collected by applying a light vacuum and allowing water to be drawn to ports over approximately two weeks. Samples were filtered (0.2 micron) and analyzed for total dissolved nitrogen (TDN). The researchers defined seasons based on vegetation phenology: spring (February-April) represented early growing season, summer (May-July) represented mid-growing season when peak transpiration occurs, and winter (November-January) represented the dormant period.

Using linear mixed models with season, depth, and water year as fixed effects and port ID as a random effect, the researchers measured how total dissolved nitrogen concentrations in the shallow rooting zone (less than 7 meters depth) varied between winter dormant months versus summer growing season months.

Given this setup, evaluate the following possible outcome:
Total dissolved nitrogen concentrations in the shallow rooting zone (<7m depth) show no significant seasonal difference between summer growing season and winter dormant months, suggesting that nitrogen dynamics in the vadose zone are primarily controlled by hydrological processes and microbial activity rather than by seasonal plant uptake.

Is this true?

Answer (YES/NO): NO